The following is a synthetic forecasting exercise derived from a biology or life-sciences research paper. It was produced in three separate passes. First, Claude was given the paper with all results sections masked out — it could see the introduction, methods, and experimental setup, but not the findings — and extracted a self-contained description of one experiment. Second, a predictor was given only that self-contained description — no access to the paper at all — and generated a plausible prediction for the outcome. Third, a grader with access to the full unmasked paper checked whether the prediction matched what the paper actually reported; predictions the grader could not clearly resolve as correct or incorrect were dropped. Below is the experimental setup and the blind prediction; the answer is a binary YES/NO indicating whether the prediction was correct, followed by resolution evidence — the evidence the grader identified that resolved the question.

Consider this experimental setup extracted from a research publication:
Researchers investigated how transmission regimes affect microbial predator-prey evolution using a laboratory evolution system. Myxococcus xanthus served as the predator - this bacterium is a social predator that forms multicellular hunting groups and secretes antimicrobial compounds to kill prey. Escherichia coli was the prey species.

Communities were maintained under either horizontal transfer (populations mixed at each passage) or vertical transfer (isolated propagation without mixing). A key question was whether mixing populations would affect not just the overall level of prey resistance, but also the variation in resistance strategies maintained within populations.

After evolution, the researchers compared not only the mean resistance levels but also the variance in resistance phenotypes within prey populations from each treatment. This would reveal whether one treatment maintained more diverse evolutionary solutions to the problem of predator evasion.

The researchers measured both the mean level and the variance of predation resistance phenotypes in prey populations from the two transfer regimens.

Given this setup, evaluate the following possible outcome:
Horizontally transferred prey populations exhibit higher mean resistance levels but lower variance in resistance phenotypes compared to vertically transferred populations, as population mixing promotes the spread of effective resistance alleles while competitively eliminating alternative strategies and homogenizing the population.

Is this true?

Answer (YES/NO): YES